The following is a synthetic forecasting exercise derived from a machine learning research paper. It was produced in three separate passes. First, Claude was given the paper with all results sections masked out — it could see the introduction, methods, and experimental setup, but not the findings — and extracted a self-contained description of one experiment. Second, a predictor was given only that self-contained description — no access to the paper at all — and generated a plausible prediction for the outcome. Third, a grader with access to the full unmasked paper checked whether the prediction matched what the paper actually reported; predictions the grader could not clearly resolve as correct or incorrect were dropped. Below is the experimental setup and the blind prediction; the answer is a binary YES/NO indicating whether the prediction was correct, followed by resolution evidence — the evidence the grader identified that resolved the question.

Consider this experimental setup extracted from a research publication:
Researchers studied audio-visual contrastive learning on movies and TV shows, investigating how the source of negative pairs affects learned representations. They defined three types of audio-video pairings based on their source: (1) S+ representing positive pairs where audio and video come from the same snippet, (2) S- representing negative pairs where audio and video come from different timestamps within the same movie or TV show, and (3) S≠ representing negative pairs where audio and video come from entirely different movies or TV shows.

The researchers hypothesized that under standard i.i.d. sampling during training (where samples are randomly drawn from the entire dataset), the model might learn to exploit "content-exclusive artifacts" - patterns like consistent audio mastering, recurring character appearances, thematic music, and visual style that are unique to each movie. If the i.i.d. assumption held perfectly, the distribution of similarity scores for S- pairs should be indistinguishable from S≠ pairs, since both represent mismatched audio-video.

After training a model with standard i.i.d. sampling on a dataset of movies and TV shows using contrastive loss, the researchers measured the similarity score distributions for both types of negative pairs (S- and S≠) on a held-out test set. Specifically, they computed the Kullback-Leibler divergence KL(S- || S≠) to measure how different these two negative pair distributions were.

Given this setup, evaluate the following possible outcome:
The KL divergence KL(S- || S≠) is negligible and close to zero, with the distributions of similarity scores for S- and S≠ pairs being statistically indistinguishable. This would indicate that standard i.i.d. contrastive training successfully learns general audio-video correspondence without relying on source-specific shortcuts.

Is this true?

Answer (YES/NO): NO